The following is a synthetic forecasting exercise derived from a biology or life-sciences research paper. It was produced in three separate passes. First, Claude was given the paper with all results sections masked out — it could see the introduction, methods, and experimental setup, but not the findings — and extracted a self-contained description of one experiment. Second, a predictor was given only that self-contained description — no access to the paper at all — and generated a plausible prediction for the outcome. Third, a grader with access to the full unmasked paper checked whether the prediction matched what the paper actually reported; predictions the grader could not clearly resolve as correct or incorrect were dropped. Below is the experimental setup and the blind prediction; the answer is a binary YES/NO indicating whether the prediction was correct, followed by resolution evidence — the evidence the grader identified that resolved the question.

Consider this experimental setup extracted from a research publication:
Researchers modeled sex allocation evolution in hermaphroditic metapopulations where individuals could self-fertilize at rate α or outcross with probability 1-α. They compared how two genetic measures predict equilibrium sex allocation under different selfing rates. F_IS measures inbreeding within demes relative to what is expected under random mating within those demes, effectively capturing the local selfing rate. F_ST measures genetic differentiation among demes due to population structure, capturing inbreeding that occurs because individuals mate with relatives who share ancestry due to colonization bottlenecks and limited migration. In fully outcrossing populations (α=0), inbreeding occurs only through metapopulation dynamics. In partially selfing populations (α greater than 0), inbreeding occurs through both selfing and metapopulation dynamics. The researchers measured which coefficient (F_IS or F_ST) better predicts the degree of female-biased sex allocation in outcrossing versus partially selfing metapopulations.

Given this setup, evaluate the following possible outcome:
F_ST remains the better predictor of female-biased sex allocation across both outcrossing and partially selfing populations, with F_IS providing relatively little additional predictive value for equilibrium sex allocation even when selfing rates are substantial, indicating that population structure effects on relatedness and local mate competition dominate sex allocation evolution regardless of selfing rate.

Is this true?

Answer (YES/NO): NO